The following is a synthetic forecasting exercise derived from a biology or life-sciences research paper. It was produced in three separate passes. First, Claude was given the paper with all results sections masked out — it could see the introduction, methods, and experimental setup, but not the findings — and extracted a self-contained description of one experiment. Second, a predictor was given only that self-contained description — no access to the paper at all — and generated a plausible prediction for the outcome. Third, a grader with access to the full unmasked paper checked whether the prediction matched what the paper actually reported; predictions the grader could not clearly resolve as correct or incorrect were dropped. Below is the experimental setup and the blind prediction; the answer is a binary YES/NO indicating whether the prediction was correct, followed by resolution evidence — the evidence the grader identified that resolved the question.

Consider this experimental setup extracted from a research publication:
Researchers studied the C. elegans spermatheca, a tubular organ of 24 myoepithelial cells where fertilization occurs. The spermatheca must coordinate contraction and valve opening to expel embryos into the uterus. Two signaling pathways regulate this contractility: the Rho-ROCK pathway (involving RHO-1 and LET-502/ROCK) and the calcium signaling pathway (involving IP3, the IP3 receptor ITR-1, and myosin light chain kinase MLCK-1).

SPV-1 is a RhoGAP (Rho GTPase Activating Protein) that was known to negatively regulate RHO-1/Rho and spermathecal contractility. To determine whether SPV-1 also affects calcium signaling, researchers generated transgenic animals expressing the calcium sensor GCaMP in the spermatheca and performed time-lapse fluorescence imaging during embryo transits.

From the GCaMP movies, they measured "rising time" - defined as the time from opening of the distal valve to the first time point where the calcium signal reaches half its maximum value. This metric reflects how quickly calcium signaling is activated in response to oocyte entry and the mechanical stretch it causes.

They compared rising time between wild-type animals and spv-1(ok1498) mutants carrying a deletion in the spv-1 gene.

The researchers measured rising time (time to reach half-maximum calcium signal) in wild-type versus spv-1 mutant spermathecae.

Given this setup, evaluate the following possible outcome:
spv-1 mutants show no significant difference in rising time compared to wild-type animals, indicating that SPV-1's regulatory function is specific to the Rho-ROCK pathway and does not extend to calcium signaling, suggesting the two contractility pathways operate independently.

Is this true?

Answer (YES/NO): NO